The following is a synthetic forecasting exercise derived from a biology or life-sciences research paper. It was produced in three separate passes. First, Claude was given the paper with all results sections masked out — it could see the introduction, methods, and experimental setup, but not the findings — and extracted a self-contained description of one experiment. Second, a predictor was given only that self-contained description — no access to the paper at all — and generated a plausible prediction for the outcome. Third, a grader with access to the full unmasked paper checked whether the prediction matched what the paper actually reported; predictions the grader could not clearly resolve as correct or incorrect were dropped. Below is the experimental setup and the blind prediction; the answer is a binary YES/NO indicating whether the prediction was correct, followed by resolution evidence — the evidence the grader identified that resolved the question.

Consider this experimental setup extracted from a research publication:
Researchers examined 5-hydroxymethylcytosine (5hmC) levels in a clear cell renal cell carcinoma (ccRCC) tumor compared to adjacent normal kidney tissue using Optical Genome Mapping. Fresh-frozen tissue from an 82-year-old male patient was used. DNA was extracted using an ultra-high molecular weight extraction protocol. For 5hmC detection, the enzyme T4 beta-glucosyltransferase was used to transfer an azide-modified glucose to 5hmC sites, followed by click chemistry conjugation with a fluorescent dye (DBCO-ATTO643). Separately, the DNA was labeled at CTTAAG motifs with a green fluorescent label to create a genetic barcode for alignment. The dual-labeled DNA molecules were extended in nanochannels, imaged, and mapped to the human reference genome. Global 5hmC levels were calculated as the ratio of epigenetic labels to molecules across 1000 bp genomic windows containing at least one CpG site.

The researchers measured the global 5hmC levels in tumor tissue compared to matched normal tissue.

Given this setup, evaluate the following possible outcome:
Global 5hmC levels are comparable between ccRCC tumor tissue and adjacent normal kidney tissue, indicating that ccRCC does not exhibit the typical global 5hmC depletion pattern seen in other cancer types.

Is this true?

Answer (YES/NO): NO